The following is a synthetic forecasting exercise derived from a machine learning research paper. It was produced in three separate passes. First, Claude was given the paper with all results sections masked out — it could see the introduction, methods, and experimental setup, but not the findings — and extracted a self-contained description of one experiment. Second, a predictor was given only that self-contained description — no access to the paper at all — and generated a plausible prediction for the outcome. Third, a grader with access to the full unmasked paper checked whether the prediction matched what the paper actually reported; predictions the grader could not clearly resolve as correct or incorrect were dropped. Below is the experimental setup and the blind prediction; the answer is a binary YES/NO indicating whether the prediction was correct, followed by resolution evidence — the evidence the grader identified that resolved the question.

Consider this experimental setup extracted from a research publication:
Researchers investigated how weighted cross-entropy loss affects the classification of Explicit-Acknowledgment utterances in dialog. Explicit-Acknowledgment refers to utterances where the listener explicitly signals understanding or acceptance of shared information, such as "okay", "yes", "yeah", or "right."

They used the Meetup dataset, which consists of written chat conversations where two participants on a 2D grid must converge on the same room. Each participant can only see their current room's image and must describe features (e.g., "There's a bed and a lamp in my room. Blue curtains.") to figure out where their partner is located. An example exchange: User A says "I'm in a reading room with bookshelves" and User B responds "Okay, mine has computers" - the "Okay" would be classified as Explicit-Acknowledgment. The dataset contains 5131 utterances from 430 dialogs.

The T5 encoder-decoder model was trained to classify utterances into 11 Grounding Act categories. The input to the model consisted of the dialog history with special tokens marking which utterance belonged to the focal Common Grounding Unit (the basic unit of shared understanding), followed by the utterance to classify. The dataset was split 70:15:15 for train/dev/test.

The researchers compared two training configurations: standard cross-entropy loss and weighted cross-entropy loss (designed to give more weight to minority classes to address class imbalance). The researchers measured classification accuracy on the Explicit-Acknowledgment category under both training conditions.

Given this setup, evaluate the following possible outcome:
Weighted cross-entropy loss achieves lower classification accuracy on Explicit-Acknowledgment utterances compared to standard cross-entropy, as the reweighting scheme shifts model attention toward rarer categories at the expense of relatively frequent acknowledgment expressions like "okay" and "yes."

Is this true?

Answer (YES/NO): YES